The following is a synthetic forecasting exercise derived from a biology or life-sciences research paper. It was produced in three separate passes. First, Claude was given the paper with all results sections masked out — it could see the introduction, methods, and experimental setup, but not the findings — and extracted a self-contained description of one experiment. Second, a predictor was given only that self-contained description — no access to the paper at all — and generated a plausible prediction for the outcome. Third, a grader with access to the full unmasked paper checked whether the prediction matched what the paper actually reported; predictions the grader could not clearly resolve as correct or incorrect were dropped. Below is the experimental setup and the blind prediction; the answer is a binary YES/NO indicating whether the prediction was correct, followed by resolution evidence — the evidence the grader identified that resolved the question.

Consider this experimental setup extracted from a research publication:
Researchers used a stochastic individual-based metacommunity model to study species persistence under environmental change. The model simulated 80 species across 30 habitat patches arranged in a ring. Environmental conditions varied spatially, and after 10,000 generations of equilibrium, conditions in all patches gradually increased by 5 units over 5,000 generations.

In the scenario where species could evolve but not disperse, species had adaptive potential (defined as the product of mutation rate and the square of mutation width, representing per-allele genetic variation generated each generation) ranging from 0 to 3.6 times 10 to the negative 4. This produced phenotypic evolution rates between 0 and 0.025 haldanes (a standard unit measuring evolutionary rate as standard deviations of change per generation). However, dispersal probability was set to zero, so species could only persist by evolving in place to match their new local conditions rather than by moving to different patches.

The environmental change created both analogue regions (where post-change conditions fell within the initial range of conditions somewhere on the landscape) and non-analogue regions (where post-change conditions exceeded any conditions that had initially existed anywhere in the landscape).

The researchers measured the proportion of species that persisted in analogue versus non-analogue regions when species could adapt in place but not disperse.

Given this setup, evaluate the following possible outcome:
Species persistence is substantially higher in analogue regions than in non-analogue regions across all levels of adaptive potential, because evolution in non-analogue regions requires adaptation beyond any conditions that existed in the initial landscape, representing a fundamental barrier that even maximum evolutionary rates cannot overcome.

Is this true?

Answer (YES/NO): NO